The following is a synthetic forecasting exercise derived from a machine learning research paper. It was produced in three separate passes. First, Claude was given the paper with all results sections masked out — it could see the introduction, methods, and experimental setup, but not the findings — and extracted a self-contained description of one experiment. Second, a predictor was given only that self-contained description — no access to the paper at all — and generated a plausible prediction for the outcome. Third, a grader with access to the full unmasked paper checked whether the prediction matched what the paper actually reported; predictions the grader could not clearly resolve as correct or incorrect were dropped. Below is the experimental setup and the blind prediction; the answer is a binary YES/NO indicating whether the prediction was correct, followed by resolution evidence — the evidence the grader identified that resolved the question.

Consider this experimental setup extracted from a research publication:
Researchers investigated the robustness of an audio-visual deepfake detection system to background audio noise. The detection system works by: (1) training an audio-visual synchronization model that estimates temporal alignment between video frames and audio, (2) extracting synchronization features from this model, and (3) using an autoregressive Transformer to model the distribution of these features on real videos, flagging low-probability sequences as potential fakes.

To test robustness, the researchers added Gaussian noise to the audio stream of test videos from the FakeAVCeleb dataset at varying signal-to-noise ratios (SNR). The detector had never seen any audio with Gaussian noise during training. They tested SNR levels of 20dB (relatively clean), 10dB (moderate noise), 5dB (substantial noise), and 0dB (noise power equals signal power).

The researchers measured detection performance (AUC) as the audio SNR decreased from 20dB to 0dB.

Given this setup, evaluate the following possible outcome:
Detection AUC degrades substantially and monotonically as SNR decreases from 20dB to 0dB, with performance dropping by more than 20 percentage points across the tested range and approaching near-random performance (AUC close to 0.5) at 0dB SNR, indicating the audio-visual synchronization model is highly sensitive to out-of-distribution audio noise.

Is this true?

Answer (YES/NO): NO